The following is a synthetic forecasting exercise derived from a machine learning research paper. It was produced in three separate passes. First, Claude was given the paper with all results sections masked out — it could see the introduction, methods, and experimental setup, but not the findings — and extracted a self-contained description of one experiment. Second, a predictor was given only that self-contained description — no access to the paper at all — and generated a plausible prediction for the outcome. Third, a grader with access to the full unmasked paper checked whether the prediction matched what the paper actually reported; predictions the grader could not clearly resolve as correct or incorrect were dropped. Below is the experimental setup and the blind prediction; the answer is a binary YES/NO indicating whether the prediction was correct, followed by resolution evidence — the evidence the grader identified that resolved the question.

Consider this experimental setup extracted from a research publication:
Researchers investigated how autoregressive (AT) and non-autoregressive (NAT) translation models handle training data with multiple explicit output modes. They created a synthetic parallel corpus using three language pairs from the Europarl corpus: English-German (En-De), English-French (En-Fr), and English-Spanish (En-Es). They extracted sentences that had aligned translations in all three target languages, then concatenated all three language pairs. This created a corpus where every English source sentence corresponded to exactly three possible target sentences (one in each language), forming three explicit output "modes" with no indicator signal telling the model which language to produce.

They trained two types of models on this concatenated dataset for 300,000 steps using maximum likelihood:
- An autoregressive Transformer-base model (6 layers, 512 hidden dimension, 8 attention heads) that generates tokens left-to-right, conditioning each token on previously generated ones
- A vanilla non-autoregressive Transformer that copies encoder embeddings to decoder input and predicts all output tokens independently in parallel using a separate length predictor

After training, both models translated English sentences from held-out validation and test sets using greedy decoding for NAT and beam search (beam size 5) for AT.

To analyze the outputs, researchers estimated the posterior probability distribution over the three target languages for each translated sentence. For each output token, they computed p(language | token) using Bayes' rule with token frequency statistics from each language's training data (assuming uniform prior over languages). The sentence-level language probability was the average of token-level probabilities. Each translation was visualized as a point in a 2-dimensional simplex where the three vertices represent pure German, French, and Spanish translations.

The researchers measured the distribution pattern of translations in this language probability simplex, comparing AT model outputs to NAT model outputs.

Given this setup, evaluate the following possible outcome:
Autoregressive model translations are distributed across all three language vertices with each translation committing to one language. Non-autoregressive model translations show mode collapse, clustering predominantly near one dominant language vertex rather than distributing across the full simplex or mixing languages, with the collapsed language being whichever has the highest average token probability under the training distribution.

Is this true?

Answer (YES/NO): NO